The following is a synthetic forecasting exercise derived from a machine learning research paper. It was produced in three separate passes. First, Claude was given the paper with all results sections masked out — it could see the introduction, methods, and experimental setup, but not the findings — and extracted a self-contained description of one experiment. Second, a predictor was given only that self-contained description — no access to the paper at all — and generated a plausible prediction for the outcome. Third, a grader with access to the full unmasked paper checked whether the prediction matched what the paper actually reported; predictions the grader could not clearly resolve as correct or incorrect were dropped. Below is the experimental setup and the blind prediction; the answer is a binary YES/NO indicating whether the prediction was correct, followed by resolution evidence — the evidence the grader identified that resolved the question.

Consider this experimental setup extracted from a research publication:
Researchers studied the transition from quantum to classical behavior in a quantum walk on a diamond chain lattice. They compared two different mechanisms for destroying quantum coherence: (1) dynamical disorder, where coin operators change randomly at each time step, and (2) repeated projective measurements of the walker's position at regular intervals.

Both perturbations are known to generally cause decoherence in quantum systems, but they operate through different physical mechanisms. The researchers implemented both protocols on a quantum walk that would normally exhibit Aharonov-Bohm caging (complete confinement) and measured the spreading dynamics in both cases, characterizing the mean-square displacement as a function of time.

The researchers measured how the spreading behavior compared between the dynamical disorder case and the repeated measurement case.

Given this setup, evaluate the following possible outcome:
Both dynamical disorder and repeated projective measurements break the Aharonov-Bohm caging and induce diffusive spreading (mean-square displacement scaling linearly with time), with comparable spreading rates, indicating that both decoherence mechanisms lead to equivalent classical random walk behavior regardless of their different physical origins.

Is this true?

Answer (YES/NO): YES